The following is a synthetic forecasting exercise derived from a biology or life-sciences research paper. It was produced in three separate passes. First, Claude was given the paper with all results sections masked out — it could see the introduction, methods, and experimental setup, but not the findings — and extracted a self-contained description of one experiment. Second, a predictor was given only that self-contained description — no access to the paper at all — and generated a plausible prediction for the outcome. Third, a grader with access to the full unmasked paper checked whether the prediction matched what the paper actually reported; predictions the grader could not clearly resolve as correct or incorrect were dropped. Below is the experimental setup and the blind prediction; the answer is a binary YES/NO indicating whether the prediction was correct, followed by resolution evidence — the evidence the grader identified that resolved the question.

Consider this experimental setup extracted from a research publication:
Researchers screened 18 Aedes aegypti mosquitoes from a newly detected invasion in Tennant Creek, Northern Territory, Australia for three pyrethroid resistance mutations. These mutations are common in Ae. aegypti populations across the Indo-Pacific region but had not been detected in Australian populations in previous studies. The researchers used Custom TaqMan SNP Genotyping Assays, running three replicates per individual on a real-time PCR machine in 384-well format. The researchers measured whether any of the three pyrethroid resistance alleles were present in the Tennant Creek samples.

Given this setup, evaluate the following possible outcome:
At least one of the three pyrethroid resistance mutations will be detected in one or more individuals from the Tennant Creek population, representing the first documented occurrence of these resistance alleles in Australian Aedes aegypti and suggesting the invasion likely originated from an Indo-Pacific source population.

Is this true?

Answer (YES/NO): NO